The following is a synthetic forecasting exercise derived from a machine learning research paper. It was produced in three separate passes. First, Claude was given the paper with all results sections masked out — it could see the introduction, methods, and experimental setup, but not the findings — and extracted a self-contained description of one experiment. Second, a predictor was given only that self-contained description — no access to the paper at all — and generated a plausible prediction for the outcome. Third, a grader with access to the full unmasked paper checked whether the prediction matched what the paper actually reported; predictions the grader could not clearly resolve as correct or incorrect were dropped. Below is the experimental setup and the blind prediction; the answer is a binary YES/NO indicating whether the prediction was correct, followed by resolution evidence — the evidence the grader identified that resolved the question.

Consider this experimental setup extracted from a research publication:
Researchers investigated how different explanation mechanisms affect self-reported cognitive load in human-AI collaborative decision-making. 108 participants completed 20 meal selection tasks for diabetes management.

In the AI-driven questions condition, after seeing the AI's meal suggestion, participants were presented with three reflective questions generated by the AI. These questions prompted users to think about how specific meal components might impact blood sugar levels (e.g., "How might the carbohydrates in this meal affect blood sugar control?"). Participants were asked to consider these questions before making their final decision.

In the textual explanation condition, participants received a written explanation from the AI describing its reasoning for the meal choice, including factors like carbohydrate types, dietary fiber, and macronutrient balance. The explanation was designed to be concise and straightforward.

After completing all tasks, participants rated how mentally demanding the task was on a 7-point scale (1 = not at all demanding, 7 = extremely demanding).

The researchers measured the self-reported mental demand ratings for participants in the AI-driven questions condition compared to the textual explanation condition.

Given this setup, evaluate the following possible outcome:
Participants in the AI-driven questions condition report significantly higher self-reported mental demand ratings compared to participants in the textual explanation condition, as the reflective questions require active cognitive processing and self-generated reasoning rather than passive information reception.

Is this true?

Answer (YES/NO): NO